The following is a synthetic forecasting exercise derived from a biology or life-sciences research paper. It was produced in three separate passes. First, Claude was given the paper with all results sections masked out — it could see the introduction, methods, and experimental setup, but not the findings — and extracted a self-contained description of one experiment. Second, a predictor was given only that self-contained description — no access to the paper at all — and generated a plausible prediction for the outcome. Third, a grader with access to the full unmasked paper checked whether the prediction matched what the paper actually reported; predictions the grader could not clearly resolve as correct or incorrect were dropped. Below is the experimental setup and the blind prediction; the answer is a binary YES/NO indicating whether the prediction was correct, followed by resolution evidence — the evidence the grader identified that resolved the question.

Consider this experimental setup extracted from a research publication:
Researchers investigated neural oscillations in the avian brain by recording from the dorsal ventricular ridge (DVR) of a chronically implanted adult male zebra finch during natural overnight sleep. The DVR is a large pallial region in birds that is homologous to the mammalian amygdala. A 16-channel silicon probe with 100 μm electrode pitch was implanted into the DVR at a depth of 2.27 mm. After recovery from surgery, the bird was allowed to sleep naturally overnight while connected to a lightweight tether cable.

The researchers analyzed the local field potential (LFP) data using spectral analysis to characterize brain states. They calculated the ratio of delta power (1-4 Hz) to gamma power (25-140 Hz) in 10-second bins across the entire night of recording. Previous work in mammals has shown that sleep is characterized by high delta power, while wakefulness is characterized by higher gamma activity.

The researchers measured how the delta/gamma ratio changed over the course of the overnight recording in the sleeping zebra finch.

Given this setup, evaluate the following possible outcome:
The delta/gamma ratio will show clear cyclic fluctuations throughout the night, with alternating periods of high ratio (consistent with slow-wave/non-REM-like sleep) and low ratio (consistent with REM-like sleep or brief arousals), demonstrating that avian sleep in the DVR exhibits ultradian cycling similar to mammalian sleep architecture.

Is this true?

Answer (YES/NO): NO